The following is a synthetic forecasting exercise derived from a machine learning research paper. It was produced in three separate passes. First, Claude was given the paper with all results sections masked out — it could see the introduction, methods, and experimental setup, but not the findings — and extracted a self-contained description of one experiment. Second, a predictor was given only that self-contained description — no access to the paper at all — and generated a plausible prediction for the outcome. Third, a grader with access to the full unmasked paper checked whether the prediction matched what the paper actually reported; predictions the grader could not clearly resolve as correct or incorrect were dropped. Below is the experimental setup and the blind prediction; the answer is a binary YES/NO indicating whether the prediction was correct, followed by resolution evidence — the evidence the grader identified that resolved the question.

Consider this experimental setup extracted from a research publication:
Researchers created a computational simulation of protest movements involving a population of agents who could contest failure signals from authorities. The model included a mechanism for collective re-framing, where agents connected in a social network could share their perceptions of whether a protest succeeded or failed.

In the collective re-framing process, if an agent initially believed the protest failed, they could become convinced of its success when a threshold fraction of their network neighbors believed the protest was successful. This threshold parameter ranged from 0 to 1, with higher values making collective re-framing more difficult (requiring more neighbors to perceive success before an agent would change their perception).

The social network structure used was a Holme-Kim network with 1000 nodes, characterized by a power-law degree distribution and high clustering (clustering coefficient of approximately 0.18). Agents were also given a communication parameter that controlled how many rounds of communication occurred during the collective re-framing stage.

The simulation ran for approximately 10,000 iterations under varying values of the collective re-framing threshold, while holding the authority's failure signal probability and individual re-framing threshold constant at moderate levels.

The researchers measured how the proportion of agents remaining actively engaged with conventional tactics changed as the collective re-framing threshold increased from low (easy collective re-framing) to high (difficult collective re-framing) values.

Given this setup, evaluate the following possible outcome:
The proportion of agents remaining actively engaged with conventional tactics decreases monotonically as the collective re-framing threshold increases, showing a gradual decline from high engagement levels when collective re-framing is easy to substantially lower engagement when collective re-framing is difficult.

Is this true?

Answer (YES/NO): NO